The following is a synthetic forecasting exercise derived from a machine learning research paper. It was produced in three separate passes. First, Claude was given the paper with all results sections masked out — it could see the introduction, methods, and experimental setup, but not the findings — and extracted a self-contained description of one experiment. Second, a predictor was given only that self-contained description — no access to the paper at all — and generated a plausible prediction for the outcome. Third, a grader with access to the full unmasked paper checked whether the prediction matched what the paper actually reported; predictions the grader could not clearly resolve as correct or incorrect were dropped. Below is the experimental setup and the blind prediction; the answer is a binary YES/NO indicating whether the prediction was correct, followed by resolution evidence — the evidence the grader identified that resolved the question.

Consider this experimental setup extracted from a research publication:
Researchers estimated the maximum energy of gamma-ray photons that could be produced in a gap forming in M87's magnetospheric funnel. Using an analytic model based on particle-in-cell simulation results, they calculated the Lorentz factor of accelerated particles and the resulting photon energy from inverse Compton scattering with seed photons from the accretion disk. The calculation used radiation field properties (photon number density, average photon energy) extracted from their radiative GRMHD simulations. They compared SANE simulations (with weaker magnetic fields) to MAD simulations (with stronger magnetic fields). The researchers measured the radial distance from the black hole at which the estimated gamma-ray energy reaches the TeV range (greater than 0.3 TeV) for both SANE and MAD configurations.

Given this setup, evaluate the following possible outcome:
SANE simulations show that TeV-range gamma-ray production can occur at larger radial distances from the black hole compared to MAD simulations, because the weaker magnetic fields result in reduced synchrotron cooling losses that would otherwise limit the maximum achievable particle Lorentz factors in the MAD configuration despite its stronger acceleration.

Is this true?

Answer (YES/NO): NO